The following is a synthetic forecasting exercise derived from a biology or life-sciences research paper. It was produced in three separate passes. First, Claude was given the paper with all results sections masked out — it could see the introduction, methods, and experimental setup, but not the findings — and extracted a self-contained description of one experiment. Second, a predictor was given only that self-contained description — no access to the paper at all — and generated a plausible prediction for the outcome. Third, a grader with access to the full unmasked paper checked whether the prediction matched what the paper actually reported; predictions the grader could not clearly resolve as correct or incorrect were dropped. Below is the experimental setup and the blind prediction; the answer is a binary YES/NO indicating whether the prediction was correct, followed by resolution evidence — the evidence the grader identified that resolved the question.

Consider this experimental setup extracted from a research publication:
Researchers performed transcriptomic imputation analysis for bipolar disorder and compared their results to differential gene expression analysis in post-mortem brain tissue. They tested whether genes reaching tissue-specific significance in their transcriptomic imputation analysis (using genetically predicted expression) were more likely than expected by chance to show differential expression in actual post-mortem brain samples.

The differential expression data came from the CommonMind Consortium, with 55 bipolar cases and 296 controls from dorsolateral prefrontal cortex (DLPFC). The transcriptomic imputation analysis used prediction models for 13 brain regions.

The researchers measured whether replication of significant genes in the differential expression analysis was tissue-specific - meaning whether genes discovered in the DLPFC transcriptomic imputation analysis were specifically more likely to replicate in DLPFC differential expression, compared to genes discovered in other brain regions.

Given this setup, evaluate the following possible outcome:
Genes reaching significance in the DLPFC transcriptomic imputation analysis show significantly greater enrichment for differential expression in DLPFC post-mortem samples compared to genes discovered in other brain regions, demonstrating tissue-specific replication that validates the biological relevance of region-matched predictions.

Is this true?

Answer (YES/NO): NO